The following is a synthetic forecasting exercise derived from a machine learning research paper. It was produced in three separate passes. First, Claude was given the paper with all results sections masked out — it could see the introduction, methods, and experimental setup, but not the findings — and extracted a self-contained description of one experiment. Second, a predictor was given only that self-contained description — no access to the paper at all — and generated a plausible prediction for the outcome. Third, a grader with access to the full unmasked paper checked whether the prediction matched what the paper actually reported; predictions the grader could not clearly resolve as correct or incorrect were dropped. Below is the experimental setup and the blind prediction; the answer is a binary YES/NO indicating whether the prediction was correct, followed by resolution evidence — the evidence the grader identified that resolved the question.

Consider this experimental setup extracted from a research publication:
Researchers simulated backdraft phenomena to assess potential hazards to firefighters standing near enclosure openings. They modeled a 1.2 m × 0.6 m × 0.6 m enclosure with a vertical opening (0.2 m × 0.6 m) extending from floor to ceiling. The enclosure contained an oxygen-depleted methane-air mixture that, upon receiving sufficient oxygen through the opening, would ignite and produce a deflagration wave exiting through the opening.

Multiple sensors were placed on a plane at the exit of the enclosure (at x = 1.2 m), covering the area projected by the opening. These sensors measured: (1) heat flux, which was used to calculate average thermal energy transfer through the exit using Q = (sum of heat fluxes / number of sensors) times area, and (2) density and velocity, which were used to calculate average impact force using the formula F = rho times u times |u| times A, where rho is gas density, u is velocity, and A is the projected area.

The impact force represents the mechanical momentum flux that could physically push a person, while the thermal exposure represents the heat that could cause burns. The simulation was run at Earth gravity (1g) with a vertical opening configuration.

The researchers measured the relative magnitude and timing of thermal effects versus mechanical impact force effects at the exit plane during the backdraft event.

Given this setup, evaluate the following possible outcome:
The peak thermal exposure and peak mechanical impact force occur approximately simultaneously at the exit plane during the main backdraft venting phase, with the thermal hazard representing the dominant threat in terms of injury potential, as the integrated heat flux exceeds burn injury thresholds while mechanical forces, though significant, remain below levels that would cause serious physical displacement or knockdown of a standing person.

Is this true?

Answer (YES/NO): YES